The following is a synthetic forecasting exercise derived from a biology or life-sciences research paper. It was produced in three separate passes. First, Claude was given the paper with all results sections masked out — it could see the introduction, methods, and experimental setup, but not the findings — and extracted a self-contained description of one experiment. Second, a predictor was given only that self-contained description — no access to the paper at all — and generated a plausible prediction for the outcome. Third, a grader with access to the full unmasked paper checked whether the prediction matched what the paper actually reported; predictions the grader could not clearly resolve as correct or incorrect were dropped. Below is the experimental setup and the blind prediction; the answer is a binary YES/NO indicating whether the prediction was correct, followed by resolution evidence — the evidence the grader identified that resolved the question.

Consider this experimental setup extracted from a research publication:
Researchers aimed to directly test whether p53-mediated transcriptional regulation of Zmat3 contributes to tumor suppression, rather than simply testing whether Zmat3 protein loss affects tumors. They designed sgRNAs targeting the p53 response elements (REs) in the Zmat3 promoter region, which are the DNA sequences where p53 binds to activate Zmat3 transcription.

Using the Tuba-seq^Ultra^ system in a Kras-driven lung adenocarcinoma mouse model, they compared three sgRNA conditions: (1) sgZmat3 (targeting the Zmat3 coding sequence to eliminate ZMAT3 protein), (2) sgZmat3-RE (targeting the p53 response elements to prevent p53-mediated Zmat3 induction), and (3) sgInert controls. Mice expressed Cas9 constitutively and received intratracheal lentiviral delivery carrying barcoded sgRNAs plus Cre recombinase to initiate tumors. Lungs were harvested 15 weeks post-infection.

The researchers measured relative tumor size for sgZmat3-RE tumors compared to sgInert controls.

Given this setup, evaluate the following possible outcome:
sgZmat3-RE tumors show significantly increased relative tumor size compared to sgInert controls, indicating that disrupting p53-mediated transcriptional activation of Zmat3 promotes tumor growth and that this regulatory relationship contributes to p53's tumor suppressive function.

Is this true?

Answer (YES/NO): YES